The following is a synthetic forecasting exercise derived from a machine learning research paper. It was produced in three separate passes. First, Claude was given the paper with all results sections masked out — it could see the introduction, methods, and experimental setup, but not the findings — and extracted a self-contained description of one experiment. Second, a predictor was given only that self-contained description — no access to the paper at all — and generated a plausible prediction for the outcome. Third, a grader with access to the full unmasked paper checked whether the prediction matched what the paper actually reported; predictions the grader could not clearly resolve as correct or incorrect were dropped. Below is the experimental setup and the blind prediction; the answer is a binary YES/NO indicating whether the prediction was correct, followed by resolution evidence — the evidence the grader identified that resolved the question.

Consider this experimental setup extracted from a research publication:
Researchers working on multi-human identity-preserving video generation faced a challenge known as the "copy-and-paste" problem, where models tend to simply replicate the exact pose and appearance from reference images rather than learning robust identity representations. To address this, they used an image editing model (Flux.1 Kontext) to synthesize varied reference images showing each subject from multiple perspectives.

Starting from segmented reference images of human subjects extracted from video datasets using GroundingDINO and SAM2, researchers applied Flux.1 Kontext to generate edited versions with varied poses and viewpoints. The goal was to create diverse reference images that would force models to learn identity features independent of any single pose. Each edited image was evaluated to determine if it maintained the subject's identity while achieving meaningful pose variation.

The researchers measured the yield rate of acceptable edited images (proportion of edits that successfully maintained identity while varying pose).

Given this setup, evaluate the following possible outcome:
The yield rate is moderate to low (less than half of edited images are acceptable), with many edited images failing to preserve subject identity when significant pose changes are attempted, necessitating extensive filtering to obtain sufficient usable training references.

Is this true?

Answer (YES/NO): NO